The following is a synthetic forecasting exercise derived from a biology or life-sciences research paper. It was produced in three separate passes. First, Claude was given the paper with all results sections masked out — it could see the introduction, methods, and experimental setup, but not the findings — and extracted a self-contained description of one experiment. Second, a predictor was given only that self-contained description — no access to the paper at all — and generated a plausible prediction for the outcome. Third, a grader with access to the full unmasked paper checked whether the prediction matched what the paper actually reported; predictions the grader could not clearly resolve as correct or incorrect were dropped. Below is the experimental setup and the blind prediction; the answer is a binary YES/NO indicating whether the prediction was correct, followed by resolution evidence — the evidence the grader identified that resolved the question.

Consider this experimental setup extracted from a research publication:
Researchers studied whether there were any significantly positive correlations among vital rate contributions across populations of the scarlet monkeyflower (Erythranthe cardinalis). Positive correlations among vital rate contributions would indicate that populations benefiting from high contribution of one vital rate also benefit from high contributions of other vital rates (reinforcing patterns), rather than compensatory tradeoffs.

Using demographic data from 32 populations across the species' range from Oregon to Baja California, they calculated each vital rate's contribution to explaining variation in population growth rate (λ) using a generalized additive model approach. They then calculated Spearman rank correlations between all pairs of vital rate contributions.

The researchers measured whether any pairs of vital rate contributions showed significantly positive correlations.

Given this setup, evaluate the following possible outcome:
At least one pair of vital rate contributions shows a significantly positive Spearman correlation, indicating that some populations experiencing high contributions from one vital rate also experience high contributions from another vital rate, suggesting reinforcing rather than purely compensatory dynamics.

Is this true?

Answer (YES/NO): NO